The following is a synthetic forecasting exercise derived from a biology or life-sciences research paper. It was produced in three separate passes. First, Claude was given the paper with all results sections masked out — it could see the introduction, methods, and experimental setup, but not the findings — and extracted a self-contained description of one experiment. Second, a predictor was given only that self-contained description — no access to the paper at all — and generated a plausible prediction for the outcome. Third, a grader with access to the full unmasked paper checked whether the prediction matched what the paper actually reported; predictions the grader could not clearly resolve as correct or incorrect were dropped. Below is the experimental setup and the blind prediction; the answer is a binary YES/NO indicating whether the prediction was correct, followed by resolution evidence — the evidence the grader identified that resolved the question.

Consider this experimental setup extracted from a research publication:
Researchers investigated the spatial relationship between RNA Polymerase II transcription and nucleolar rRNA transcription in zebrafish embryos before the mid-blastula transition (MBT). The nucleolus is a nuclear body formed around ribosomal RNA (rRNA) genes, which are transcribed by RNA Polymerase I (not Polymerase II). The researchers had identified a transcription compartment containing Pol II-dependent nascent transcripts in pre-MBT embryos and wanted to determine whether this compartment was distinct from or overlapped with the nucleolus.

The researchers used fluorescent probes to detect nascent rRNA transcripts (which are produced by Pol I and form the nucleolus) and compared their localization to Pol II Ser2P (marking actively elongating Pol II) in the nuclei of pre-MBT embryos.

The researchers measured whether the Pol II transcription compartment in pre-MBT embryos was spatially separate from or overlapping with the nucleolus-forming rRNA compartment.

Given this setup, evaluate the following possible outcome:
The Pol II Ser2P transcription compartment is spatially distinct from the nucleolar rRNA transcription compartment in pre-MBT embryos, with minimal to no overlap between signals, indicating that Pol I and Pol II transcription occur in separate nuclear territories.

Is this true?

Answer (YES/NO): NO